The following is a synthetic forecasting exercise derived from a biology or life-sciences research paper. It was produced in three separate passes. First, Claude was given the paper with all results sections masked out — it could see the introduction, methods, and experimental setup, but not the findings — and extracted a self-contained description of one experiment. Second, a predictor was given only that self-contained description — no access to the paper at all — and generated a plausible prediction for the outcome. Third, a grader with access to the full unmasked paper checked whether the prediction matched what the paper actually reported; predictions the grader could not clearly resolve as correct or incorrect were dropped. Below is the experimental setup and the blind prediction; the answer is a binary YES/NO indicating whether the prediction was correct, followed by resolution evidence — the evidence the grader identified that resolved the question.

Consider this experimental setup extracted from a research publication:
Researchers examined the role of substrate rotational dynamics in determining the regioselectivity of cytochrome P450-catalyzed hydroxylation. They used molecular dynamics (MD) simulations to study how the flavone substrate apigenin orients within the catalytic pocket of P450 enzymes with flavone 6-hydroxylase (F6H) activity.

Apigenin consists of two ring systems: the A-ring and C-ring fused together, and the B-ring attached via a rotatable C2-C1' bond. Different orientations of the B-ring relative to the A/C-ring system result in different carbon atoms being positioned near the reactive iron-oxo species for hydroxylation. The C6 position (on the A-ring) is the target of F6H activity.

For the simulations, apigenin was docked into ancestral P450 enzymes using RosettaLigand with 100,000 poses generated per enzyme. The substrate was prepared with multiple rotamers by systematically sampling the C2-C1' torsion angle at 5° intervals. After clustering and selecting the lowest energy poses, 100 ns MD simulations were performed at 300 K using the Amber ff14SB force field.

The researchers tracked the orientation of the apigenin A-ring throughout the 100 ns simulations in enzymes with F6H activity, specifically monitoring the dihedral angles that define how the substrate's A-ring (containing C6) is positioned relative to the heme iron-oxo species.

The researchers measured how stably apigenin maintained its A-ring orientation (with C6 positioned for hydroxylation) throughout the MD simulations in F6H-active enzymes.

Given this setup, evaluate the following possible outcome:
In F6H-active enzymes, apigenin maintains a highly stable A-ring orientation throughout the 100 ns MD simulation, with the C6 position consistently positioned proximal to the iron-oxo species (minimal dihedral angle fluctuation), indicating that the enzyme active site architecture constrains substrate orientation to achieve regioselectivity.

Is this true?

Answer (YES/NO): YES